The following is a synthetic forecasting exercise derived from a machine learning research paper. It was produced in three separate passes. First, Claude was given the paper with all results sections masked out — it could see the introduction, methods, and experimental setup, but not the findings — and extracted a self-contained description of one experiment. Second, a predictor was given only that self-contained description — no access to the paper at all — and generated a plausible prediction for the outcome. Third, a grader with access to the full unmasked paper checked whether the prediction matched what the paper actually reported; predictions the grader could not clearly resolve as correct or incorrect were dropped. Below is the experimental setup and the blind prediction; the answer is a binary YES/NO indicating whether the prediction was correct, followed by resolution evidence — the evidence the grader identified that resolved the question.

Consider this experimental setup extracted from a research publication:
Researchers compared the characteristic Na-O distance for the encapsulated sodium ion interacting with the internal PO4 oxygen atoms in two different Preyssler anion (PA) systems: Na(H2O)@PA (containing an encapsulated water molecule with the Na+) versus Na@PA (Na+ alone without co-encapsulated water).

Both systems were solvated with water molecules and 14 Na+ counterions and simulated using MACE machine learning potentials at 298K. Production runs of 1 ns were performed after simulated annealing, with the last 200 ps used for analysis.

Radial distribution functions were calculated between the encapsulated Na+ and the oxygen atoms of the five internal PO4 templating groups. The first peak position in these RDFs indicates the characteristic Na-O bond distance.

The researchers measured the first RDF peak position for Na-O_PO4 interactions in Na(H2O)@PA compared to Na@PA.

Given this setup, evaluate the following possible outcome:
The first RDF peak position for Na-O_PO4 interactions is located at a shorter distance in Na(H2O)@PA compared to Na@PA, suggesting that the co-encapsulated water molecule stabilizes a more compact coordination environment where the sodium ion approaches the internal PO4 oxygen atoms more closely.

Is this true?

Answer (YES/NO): YES